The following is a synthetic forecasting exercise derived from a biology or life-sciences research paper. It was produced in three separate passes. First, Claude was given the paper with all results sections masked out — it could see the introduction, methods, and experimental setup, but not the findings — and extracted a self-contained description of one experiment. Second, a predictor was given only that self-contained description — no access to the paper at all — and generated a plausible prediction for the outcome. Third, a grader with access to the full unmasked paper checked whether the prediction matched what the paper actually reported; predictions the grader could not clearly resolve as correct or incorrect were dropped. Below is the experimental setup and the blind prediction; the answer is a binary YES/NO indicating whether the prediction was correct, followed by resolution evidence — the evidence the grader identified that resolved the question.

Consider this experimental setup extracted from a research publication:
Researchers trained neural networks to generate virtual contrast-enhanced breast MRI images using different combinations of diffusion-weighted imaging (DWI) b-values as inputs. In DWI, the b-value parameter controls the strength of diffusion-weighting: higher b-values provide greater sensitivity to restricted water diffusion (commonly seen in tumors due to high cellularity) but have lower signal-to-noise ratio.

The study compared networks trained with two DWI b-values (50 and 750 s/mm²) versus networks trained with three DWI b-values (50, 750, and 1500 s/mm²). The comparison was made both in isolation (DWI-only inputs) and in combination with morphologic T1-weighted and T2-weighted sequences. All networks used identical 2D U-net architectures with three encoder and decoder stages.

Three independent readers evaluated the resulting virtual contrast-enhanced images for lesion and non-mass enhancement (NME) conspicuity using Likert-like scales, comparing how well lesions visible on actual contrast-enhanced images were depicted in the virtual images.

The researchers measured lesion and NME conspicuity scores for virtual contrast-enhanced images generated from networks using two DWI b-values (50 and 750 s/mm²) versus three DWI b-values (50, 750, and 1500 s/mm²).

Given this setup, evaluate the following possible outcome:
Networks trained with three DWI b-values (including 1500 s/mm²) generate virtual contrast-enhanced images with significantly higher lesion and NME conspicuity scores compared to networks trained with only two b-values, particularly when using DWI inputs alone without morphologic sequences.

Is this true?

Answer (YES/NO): NO